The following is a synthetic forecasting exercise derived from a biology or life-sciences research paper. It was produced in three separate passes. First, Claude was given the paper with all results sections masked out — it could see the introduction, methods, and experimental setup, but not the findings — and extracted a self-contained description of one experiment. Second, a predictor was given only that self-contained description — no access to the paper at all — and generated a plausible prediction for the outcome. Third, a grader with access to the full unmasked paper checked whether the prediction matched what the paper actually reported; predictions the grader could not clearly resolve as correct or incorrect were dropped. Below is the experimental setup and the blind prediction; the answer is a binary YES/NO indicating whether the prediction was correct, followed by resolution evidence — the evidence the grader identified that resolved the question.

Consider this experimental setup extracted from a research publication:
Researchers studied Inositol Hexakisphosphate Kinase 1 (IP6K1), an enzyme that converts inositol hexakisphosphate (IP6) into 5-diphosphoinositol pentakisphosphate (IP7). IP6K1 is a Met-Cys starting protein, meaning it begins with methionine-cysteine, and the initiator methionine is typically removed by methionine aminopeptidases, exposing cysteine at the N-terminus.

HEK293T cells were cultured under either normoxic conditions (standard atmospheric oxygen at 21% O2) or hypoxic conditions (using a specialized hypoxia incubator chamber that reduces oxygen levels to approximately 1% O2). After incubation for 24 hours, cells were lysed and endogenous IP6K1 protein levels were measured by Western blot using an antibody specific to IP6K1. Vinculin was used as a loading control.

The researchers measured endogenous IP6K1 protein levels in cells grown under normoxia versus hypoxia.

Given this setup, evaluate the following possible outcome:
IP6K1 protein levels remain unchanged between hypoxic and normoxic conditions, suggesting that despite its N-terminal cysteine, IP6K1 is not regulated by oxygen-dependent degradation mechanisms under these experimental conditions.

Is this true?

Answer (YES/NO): NO